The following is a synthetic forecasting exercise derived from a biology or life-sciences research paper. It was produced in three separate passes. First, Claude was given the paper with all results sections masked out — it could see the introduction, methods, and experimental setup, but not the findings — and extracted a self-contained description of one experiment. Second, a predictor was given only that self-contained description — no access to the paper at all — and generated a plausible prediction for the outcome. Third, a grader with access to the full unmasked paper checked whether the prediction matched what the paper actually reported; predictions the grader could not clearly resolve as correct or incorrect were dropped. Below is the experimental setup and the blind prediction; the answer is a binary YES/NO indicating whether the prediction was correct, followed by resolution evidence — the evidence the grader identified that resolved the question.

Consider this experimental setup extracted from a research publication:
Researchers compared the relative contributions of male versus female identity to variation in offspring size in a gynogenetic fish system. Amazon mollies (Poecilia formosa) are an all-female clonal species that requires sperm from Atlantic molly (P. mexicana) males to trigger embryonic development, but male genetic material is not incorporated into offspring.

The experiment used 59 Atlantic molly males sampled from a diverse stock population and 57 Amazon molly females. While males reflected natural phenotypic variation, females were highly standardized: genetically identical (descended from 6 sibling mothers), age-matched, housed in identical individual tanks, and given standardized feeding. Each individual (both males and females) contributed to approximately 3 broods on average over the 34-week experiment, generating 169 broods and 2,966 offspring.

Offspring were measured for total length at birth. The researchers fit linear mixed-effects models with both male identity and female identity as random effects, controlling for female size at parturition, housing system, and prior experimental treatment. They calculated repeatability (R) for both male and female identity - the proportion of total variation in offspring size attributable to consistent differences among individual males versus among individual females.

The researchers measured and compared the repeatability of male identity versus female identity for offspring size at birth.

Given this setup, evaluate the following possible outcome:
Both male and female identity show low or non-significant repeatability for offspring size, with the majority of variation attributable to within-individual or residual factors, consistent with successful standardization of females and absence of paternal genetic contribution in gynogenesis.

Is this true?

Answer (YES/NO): NO